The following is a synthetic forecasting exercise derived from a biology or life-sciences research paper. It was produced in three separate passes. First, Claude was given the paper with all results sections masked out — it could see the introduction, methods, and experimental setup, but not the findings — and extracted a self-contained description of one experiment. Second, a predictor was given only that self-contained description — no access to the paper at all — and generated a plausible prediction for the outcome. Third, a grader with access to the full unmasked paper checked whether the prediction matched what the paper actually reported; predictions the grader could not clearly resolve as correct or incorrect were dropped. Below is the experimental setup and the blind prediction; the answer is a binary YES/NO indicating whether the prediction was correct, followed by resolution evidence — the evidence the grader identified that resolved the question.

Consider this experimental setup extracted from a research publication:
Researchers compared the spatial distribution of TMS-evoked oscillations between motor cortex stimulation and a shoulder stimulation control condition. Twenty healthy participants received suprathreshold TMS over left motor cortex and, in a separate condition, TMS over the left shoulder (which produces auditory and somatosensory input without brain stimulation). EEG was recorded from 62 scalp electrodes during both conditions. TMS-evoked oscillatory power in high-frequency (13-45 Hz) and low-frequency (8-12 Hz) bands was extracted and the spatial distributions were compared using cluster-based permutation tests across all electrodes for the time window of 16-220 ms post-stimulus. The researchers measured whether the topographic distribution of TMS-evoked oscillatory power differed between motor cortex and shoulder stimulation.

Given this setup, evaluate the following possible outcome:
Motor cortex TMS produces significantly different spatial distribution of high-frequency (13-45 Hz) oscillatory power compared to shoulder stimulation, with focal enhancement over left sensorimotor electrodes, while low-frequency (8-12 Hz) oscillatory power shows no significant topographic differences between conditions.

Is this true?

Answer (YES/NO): NO